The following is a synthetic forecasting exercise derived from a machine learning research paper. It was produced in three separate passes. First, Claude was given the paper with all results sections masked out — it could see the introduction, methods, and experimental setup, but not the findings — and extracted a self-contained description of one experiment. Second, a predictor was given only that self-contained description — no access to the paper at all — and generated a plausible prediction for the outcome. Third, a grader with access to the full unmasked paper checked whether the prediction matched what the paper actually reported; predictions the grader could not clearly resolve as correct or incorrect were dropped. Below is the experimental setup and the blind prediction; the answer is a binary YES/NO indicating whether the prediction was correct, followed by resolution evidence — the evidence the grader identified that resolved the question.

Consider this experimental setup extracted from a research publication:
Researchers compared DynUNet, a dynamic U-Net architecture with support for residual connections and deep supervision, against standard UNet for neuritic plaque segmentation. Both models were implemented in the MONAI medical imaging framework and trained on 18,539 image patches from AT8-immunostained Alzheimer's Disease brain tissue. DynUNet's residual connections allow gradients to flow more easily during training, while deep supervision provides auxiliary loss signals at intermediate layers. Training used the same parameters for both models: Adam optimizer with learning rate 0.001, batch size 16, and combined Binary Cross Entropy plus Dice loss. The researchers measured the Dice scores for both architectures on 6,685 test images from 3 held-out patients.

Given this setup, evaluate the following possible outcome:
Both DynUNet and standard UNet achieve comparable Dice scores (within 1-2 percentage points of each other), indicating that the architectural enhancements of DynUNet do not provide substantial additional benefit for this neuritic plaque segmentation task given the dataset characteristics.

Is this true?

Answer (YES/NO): NO